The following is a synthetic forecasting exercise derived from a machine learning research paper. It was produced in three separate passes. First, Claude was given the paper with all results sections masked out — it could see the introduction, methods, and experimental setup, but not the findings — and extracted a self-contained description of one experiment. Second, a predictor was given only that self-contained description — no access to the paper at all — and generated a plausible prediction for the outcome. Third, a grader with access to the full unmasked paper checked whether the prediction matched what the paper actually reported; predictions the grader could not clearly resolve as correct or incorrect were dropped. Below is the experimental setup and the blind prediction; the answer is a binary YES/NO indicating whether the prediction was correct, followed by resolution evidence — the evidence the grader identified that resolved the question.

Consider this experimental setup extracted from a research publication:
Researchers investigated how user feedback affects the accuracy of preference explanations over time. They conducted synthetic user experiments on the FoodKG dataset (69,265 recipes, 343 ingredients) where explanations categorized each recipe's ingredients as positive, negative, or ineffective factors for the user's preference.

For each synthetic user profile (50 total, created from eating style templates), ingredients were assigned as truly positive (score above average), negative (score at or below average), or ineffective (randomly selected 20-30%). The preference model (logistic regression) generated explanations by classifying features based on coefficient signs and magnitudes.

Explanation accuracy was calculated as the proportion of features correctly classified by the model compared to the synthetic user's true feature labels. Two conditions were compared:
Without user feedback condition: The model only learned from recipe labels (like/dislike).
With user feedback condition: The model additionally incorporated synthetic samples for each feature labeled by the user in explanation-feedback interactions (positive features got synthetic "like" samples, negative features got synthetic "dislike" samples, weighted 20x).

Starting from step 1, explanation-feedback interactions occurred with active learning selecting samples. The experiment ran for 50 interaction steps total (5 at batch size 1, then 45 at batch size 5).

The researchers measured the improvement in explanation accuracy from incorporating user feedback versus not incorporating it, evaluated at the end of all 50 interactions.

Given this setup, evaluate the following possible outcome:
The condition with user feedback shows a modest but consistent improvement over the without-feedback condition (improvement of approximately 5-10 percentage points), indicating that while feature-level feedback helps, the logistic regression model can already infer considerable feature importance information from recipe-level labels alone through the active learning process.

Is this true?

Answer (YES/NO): NO